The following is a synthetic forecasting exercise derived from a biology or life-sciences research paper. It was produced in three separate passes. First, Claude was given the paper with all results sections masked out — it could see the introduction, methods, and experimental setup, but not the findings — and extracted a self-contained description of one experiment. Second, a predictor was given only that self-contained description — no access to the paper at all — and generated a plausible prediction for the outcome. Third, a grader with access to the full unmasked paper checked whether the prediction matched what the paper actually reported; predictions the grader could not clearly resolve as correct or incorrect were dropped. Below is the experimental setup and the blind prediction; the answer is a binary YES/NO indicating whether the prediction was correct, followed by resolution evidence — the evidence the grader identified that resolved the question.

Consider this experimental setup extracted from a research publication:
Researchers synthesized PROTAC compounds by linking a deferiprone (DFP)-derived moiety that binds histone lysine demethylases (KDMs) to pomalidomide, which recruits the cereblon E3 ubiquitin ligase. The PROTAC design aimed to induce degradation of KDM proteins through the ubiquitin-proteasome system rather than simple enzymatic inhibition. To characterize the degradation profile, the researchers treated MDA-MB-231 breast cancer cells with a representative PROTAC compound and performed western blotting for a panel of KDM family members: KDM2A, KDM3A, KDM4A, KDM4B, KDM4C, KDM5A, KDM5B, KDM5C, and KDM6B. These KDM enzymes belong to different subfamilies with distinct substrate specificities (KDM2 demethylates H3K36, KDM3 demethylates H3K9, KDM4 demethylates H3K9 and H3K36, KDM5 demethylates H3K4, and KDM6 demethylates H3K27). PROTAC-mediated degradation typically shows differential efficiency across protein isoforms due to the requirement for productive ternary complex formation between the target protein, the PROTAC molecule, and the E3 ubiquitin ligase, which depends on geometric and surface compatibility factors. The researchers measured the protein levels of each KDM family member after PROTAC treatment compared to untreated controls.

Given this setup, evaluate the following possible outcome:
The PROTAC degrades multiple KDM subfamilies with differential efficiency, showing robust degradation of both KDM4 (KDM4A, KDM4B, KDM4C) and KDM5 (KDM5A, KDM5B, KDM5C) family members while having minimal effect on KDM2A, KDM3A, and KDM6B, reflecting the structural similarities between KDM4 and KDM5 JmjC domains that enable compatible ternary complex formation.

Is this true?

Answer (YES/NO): NO